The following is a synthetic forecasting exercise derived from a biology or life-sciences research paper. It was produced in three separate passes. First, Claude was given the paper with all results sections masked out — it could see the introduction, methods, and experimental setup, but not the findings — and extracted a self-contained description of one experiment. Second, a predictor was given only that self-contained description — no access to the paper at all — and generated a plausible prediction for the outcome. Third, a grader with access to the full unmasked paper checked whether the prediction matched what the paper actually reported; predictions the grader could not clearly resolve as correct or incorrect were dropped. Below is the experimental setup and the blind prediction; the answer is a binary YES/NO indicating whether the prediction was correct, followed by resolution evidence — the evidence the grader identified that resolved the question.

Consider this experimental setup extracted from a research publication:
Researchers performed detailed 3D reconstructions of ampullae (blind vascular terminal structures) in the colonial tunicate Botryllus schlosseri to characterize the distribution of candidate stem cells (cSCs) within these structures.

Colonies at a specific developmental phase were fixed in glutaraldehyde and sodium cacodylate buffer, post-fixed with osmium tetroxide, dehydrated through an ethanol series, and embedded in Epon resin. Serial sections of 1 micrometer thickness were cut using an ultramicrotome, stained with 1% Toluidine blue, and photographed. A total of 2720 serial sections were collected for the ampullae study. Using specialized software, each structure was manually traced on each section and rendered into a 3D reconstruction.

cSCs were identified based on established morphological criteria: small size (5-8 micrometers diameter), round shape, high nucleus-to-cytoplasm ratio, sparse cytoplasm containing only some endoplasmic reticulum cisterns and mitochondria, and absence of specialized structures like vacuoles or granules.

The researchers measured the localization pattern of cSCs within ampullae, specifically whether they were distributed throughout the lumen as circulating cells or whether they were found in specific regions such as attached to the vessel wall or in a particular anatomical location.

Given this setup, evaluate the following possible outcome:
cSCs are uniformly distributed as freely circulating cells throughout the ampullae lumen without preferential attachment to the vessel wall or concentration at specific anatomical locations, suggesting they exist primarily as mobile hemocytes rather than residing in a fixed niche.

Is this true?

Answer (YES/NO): NO